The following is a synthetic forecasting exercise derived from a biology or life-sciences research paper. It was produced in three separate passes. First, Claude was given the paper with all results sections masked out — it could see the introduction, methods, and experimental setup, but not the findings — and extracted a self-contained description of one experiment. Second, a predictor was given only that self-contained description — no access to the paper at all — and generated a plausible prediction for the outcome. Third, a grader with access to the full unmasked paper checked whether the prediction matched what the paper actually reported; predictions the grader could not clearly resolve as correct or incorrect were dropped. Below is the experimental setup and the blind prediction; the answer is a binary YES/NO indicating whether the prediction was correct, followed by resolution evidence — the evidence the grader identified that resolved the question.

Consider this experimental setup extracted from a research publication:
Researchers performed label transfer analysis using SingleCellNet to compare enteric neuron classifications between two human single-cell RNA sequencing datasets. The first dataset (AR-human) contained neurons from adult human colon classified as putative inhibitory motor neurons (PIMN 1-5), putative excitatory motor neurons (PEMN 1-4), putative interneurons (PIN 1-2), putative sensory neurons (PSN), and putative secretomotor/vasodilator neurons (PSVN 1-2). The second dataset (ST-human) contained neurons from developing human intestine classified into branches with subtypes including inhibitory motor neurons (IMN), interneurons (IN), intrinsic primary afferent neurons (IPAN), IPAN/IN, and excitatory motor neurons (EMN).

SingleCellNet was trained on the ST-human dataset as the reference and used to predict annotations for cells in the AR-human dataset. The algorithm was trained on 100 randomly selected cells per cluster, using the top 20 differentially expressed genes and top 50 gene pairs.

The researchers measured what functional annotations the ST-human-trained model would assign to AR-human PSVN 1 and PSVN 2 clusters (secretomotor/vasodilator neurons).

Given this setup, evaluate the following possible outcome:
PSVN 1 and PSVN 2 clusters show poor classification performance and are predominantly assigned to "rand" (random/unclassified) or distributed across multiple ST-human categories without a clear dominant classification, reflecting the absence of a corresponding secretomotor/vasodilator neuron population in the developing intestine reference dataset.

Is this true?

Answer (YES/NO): NO